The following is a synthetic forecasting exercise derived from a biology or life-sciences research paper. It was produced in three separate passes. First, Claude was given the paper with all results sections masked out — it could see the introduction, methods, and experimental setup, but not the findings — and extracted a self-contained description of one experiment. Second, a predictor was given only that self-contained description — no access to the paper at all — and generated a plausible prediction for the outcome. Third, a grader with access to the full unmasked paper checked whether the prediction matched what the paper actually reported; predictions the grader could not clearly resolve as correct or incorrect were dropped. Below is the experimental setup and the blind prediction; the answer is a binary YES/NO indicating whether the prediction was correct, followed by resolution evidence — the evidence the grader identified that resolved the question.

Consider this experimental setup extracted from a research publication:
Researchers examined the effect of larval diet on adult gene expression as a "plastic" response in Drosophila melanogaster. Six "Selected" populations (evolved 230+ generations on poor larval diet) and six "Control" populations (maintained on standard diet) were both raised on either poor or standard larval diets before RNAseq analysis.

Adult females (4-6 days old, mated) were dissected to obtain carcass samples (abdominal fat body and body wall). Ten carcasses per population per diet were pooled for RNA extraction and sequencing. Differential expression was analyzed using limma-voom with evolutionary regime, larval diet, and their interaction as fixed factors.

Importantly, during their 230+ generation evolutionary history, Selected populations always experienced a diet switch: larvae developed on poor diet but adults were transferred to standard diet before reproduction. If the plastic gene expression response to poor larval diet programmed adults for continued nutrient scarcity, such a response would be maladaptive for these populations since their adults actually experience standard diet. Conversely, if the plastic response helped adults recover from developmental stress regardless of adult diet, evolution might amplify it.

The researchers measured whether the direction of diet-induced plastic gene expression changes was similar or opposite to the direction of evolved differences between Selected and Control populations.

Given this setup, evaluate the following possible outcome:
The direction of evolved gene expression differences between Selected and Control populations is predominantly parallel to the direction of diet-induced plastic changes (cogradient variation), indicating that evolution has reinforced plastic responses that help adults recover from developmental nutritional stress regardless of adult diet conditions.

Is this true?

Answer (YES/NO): NO